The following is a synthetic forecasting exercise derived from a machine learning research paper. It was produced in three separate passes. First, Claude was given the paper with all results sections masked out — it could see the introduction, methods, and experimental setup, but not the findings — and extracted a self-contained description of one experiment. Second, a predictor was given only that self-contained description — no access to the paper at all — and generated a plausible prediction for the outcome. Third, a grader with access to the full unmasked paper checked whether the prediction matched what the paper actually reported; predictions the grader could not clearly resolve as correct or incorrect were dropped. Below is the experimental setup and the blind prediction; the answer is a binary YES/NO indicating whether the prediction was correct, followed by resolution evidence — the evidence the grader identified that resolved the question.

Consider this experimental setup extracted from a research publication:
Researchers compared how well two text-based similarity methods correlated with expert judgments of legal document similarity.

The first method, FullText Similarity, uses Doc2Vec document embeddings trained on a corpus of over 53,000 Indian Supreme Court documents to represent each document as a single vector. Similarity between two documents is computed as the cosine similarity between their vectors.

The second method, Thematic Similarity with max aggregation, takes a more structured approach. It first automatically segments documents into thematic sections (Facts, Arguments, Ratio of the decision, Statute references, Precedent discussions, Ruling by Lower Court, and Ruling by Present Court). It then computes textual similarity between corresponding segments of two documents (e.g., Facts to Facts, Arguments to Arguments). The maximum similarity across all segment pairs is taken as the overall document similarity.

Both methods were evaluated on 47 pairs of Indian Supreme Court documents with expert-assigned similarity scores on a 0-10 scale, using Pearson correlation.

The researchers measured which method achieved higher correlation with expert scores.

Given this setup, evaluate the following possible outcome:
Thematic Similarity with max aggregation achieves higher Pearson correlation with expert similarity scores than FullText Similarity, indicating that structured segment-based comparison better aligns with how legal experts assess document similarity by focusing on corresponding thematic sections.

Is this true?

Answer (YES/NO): NO